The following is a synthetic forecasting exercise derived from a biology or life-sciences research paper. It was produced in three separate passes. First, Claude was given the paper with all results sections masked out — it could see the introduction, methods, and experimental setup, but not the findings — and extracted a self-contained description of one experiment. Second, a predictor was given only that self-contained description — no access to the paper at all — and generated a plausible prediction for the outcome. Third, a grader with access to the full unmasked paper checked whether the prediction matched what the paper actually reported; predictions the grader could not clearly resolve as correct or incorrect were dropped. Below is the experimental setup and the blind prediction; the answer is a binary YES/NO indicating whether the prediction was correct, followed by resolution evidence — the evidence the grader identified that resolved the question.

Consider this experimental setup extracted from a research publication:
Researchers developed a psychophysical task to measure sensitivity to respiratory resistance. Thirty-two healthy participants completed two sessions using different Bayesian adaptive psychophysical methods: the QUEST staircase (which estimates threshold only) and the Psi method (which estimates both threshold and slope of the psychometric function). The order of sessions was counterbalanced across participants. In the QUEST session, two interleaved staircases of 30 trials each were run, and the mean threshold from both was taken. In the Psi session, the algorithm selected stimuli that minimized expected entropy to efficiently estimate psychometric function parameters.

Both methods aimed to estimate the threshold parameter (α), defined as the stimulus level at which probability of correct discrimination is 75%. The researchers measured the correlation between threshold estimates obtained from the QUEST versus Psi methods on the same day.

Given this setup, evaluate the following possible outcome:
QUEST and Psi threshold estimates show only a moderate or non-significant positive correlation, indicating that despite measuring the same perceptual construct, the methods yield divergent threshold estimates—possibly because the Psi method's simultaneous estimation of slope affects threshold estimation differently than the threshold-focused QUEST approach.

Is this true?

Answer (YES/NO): NO